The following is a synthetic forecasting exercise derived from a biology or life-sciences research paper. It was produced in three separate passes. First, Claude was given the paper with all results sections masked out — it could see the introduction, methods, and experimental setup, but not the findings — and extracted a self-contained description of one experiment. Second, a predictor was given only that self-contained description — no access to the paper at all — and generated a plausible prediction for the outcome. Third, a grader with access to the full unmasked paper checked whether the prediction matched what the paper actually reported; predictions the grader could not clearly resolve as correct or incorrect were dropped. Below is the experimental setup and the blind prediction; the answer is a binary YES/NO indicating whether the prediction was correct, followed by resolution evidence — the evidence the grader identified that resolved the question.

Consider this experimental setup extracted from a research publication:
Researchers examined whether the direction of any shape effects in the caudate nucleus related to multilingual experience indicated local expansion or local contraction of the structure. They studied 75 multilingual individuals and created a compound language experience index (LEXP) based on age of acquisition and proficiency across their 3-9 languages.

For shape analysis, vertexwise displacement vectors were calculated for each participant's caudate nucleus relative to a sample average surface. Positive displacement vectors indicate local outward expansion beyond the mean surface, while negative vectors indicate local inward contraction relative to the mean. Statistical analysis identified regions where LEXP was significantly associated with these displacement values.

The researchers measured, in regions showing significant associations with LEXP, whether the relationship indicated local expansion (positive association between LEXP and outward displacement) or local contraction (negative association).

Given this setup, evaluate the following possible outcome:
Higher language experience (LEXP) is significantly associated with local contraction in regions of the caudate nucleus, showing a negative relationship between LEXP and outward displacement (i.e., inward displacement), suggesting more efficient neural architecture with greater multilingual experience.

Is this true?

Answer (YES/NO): NO